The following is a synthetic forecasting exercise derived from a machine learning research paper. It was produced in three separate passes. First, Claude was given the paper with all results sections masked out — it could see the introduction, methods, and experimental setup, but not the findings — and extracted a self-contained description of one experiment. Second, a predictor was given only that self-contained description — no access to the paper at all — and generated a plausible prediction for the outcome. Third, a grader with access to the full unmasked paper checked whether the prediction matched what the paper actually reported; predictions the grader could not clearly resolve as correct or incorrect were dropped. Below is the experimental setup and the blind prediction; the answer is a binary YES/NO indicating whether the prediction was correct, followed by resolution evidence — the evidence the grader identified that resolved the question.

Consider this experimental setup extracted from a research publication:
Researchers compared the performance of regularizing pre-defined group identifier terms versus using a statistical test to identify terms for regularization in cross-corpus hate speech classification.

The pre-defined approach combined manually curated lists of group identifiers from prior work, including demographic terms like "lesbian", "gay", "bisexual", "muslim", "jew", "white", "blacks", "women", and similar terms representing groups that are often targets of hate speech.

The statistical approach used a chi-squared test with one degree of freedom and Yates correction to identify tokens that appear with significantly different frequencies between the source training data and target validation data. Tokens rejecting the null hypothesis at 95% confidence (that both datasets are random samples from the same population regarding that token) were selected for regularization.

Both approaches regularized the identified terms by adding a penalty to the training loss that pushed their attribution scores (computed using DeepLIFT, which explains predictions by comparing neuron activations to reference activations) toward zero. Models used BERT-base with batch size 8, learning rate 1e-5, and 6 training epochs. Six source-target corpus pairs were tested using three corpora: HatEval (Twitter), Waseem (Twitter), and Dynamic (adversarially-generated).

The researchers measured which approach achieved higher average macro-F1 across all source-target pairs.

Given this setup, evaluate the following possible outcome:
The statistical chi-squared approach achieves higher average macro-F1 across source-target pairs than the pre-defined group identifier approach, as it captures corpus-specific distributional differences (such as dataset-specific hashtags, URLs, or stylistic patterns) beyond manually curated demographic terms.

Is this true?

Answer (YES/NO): YES